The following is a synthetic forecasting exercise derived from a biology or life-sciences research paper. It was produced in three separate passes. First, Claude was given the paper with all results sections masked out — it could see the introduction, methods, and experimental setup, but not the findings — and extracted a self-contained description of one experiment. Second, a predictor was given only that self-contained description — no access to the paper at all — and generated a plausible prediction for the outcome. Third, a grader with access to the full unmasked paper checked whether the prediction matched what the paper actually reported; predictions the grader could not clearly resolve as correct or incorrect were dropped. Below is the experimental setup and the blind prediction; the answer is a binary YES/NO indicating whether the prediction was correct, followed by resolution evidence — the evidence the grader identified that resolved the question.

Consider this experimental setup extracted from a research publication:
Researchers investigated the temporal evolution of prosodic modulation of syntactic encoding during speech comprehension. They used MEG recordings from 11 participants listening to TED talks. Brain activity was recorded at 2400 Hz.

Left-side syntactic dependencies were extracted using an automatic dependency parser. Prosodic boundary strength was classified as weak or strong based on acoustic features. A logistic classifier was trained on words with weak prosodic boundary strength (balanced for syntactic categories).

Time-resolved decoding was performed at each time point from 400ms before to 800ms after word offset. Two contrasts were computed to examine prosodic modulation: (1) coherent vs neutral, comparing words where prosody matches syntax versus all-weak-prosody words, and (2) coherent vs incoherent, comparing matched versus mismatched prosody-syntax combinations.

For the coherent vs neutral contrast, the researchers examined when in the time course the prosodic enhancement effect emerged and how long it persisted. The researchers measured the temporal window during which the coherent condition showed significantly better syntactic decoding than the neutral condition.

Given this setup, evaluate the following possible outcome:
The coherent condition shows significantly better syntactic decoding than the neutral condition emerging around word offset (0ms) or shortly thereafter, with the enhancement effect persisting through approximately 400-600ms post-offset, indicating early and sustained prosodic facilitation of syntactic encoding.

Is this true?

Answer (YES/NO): NO